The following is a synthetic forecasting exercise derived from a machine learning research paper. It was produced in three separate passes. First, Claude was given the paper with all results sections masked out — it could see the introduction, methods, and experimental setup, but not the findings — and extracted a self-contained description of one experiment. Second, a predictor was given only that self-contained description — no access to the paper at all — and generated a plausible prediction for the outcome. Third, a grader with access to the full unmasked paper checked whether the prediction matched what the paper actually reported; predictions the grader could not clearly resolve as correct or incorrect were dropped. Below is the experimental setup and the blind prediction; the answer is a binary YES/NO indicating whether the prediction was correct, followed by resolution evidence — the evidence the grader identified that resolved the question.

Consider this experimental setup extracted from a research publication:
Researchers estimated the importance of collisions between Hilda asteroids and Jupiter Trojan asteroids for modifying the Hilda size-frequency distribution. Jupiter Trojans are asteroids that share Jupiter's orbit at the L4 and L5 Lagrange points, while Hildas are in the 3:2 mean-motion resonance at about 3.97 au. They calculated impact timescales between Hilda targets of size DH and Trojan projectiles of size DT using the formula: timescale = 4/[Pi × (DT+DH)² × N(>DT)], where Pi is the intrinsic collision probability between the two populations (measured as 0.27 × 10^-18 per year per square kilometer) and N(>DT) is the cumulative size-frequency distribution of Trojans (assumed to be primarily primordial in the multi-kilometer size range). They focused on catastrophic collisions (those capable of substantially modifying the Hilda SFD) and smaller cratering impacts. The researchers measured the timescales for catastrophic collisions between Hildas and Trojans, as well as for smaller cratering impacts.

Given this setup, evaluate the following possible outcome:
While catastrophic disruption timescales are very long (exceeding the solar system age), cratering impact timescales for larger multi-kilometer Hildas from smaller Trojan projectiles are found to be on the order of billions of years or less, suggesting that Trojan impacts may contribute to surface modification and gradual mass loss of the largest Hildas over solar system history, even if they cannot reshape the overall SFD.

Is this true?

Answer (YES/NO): NO